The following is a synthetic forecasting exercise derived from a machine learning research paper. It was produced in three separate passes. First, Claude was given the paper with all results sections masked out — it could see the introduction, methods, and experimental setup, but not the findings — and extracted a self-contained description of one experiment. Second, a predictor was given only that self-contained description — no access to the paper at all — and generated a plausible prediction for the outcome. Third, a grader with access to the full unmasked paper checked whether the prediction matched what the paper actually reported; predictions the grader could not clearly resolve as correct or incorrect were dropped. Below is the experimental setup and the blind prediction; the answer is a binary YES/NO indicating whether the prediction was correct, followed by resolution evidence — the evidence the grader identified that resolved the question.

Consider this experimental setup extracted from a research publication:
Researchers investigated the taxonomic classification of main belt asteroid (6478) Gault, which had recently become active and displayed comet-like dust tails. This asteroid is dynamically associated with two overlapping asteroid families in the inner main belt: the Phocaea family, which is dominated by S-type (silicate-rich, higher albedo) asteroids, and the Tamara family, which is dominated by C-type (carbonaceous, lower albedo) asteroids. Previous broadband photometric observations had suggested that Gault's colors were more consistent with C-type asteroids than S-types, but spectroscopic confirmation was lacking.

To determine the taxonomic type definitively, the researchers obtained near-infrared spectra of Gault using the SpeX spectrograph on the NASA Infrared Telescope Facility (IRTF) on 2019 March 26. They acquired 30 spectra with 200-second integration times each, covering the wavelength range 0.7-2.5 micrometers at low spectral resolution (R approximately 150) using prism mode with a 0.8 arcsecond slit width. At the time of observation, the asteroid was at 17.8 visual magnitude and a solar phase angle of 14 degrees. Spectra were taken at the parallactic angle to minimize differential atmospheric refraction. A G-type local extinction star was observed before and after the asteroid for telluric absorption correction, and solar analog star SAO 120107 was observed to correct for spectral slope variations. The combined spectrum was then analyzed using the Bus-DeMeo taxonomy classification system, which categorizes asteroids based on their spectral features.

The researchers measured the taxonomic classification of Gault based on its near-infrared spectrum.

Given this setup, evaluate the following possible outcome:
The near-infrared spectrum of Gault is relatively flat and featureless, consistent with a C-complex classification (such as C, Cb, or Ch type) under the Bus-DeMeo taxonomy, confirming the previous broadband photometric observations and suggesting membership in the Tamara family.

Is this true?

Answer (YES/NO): NO